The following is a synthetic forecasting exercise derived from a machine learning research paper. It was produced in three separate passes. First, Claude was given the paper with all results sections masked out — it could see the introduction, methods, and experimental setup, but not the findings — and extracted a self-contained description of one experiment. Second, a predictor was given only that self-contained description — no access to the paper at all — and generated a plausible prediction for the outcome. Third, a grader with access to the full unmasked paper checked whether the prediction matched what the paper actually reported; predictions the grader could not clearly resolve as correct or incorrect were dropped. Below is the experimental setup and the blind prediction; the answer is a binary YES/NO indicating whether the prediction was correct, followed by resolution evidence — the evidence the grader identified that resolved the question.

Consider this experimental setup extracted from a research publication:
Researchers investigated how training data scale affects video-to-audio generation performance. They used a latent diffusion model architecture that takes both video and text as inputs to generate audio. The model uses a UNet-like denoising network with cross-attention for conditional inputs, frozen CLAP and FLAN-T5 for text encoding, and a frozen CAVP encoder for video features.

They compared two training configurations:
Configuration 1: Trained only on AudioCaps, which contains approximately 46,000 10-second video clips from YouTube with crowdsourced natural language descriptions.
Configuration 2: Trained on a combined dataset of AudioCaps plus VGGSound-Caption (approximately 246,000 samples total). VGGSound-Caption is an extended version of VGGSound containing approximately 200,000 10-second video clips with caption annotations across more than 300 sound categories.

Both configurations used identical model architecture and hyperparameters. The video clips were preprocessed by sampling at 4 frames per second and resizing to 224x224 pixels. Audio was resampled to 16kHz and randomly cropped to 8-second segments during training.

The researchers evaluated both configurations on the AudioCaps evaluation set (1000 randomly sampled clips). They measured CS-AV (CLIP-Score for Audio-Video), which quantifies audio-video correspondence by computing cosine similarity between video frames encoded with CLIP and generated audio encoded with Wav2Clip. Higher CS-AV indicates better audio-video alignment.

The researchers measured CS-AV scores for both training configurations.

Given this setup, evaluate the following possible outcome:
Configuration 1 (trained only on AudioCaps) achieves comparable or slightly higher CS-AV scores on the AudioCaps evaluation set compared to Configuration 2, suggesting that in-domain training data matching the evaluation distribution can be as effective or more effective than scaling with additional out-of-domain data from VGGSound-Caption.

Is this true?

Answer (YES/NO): NO